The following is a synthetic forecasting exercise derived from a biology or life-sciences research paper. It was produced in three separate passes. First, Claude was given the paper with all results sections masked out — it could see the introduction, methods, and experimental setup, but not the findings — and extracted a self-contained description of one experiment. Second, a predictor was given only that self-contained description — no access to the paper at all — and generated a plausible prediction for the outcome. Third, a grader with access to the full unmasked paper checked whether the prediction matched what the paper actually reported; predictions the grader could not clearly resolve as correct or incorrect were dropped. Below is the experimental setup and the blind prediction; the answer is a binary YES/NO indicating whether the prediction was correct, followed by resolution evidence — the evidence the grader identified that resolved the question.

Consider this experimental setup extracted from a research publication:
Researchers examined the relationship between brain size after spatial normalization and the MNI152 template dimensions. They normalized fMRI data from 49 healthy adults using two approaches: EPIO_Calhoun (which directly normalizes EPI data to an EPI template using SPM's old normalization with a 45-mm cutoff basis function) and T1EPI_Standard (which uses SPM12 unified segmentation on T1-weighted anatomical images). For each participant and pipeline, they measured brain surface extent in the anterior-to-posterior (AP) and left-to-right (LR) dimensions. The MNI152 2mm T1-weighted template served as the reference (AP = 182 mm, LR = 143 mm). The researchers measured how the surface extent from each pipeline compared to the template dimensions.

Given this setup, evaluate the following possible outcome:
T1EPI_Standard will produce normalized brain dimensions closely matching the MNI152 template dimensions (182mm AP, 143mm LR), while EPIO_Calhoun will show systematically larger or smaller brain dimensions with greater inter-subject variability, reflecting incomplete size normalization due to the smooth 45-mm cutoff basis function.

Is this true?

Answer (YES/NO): NO